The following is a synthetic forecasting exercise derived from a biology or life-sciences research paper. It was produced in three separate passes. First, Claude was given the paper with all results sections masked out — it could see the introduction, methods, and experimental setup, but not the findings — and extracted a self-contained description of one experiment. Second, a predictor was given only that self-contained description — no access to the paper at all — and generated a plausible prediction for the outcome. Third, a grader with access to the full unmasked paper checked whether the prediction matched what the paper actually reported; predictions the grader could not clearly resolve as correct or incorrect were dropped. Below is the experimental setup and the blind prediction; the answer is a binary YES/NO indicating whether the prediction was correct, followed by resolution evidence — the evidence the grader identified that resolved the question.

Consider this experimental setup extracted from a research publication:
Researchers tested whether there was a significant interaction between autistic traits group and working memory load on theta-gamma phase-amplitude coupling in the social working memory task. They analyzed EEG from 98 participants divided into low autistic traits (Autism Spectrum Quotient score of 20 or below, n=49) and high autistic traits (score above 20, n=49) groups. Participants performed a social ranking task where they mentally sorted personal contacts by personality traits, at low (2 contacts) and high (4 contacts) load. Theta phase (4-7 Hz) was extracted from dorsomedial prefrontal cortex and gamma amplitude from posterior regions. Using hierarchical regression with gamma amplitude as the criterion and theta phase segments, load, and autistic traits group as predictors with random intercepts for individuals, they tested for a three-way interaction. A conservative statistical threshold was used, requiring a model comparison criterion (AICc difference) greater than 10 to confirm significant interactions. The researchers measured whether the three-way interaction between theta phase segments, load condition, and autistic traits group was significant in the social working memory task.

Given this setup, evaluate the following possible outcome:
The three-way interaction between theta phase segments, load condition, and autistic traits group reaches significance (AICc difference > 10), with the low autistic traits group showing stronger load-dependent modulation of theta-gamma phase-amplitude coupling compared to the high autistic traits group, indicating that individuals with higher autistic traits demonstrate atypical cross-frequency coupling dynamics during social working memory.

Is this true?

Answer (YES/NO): YES